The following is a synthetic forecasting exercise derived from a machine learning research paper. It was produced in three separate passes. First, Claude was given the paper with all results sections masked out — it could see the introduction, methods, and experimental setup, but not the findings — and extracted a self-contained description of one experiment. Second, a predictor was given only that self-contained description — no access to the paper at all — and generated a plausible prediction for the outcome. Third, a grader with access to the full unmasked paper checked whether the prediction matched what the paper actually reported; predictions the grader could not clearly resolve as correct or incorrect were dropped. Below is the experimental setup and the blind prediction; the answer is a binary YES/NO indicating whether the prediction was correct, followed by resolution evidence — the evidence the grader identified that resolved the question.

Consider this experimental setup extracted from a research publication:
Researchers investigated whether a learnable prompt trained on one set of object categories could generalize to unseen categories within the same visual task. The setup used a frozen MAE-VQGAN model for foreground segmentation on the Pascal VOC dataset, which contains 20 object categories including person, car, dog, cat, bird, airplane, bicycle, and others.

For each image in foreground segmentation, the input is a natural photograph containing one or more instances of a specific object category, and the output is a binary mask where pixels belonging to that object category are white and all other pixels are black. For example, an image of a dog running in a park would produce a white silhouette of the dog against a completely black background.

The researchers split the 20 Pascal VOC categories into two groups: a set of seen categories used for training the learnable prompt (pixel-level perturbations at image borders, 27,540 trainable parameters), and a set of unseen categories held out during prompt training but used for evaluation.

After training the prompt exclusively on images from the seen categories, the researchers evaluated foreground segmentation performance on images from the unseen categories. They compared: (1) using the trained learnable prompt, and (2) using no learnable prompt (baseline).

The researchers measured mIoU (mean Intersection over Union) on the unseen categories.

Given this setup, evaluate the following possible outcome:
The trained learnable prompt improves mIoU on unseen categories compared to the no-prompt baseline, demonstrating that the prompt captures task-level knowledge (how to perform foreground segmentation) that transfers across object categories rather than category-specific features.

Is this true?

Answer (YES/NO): NO